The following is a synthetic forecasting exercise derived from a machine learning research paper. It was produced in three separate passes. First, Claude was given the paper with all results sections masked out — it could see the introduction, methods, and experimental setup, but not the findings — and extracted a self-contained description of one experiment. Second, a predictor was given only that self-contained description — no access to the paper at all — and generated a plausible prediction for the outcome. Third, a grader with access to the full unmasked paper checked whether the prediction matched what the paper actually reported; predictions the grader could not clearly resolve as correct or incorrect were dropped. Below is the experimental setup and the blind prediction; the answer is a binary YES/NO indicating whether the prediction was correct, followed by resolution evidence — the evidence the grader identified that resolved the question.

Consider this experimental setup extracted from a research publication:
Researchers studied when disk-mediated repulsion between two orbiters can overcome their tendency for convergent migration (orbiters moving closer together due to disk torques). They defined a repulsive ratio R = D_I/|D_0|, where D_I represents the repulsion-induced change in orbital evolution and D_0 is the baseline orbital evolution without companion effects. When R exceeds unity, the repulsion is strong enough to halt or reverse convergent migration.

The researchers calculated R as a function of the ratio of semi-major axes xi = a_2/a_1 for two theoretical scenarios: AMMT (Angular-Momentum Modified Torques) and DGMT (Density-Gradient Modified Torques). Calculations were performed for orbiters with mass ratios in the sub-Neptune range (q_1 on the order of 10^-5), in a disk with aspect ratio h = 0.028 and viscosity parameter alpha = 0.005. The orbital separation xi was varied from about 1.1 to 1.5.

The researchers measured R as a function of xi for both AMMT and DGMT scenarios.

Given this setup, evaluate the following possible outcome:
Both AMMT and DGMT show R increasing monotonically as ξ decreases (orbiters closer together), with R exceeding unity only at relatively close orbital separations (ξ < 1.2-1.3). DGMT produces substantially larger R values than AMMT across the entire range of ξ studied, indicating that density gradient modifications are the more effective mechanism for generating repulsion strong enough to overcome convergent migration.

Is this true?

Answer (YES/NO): NO